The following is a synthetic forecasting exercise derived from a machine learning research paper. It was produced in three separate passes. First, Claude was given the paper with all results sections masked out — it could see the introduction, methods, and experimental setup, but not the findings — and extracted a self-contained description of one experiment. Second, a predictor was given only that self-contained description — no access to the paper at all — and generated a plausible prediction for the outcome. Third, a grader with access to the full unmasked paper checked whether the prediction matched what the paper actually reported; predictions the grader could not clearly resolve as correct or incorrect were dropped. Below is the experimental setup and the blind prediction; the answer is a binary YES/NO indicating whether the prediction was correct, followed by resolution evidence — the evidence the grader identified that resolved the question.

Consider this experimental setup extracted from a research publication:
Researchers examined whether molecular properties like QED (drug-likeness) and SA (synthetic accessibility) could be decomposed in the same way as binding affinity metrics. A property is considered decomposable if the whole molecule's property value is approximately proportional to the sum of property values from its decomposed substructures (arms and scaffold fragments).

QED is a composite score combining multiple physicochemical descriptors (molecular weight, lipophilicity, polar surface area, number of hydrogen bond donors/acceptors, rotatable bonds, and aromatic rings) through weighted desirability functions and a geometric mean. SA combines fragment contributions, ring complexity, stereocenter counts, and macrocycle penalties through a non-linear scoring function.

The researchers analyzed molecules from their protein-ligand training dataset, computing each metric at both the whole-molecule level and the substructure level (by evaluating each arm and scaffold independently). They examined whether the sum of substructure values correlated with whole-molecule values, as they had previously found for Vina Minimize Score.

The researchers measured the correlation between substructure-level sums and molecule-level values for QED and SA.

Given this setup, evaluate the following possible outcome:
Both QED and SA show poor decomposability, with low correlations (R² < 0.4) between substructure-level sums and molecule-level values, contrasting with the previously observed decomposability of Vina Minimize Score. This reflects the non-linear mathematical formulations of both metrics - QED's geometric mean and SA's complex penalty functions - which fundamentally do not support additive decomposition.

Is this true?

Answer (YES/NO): YES